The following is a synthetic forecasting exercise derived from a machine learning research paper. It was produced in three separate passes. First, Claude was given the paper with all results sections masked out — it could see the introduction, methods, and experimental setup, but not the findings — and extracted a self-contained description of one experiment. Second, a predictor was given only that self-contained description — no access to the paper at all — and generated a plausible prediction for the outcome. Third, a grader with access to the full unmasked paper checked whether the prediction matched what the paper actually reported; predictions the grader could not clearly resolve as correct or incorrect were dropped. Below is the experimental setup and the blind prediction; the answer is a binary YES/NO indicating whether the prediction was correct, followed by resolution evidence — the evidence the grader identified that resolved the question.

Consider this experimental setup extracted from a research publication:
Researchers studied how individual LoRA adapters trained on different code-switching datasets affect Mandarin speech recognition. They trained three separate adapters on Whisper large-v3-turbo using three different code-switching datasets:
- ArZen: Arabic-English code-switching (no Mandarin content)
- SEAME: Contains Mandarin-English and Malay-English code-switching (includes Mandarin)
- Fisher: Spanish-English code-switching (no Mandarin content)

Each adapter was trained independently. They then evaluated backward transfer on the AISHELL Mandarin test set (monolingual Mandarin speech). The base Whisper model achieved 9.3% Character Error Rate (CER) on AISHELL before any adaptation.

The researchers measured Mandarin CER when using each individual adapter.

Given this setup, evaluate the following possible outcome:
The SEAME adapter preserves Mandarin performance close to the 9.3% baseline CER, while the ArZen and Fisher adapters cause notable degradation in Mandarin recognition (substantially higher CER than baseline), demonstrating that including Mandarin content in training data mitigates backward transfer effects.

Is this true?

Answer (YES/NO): NO